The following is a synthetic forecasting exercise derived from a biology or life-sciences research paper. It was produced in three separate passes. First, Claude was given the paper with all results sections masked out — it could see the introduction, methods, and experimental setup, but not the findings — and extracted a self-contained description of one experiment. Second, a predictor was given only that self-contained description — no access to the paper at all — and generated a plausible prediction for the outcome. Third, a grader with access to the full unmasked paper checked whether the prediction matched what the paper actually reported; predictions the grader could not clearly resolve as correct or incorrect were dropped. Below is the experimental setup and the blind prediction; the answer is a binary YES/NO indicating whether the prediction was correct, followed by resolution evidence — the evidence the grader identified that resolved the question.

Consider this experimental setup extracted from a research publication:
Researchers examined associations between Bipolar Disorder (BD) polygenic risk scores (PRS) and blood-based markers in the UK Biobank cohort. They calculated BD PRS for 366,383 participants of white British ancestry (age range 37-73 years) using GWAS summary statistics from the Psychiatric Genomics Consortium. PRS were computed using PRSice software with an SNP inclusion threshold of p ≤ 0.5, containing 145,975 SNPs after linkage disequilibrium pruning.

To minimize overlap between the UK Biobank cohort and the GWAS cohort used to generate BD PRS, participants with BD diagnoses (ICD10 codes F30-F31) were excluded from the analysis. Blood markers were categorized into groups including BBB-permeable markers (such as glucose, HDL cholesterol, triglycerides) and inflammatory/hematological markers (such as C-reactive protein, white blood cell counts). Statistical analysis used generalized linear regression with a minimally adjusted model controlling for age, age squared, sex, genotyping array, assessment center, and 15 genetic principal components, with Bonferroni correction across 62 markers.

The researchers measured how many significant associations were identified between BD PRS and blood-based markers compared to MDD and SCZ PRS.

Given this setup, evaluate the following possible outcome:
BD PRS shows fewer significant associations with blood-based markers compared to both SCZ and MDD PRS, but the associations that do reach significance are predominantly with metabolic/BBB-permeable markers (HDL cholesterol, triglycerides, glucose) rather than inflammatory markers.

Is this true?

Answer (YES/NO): NO